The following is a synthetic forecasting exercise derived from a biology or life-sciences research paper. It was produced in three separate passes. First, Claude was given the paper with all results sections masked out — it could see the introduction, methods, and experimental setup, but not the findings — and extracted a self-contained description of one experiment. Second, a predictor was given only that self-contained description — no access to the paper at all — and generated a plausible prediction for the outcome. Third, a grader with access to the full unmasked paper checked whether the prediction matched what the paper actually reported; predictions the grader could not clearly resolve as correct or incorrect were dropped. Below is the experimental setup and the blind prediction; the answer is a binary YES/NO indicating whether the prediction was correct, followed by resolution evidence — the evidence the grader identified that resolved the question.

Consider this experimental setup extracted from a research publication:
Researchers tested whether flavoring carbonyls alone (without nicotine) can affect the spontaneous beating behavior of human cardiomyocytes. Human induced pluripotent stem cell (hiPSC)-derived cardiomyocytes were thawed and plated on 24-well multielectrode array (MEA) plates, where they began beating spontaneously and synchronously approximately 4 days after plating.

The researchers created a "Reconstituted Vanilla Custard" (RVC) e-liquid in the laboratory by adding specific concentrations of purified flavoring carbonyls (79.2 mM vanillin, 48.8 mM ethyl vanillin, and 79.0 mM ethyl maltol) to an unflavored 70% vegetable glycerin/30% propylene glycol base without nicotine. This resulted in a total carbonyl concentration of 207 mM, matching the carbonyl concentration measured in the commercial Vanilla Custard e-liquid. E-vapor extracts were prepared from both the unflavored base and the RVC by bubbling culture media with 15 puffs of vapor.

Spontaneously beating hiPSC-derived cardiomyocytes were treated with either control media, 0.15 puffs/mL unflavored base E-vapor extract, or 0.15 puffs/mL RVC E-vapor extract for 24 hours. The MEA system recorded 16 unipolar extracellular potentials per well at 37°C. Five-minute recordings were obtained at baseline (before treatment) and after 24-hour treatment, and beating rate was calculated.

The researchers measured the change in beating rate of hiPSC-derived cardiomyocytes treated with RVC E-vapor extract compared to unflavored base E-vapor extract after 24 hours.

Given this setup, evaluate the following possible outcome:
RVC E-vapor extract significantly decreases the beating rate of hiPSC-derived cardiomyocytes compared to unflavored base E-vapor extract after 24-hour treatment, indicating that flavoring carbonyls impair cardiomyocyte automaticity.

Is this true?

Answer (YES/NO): NO